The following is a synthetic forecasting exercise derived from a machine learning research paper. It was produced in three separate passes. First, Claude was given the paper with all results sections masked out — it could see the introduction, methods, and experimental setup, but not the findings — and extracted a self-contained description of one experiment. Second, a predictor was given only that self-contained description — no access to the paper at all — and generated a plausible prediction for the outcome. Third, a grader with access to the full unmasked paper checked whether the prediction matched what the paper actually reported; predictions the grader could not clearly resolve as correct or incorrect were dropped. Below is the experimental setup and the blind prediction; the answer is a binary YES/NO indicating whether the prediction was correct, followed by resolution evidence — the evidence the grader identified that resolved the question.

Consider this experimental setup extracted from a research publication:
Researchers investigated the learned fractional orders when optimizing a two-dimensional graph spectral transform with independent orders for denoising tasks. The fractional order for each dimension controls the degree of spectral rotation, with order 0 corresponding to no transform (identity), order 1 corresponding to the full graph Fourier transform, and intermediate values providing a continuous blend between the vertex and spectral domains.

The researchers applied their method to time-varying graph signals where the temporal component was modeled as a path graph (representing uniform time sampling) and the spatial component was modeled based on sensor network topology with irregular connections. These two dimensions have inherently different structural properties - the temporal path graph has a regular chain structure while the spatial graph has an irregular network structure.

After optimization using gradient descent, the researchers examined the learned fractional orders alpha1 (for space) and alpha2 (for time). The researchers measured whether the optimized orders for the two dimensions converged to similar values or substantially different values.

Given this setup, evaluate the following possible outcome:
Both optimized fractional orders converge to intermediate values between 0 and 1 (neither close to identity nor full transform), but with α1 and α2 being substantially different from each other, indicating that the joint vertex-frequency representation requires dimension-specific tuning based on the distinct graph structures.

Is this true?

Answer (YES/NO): NO